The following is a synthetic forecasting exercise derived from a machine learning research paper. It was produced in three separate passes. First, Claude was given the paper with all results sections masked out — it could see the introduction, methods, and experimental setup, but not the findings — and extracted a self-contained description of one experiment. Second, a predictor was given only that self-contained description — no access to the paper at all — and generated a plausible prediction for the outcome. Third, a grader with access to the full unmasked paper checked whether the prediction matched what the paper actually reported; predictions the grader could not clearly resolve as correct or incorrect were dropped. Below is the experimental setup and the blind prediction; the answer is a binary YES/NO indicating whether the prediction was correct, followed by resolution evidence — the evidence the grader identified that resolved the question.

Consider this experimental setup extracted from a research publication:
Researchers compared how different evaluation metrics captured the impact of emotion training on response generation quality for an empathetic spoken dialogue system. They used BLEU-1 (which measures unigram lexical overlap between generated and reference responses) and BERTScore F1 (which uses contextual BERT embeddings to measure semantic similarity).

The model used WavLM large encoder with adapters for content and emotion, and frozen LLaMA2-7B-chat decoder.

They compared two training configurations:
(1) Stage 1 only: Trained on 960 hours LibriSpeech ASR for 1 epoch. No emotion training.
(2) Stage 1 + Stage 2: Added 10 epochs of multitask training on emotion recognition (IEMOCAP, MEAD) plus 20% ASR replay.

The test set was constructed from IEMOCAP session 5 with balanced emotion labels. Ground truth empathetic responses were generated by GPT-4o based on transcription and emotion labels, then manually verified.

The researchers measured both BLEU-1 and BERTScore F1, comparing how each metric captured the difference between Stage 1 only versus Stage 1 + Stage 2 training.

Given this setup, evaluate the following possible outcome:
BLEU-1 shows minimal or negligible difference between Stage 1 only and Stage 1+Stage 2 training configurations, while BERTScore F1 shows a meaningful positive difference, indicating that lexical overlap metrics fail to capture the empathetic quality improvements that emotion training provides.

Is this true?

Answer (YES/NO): NO